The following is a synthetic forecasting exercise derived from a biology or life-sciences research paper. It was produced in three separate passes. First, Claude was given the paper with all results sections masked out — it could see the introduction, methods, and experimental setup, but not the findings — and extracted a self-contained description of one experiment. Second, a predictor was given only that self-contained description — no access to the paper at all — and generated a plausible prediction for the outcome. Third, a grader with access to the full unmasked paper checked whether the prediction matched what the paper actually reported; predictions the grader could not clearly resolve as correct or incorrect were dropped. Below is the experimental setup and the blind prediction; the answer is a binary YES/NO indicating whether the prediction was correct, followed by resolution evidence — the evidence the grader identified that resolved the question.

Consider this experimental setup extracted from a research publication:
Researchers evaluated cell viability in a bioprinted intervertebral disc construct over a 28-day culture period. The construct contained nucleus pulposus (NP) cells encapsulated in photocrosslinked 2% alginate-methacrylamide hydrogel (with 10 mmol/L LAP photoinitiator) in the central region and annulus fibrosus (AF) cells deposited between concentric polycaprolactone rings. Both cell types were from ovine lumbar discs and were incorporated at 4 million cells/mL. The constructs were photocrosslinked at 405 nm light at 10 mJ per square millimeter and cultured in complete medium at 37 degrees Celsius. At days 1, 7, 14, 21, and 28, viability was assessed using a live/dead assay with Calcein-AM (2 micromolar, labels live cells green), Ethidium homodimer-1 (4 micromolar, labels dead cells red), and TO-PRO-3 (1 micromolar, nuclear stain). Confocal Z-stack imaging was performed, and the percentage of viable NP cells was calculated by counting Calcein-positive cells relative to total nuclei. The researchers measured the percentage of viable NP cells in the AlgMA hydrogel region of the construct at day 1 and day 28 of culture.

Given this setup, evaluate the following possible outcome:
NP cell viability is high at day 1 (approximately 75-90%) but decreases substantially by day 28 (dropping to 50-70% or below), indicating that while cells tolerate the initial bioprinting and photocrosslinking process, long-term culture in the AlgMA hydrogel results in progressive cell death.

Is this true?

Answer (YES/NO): NO